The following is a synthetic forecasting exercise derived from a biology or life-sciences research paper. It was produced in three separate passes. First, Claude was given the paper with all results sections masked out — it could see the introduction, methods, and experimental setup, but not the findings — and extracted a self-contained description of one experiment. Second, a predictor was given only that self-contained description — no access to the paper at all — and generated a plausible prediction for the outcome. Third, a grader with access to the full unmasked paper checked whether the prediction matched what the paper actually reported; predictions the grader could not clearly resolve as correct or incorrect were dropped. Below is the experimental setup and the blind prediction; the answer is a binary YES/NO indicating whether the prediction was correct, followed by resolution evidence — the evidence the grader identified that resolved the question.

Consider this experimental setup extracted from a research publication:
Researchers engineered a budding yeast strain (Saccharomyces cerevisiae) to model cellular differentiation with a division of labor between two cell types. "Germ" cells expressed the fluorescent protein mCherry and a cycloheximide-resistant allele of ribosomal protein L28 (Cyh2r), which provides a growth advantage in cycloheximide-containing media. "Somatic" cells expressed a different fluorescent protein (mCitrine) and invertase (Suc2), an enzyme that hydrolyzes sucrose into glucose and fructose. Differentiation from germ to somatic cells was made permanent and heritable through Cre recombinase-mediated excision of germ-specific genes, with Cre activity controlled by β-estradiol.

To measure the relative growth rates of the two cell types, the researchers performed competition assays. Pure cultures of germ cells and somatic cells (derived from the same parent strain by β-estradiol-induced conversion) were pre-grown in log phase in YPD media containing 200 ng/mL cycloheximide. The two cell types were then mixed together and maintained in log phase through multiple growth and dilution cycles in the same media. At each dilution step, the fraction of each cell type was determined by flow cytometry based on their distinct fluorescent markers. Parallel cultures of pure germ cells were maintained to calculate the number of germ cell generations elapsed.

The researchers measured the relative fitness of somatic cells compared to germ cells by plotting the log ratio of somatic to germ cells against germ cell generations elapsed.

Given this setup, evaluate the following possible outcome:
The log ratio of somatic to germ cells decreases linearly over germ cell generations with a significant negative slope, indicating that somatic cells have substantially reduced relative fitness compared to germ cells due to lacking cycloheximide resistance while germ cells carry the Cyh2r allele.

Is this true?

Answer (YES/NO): YES